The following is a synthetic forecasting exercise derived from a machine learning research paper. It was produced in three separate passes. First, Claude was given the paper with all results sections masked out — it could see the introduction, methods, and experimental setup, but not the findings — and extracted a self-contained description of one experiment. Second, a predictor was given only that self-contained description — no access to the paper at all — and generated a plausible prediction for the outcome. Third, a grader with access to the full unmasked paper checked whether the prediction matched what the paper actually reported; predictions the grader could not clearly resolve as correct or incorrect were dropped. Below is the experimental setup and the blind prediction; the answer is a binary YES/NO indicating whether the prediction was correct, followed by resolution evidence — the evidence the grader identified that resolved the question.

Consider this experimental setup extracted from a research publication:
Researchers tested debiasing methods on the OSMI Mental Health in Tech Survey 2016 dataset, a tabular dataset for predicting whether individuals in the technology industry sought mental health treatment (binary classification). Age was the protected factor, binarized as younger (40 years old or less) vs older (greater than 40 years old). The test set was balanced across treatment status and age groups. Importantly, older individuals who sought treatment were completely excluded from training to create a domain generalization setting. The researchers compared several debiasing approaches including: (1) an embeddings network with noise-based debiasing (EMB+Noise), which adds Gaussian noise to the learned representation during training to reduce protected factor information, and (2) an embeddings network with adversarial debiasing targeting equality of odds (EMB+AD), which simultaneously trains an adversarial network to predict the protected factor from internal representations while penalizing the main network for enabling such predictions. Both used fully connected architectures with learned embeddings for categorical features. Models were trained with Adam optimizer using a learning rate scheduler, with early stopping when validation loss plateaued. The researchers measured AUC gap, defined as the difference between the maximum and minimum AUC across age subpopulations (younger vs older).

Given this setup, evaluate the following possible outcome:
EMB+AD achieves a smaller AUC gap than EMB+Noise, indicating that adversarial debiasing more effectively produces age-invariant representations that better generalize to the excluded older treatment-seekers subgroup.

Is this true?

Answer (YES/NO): NO